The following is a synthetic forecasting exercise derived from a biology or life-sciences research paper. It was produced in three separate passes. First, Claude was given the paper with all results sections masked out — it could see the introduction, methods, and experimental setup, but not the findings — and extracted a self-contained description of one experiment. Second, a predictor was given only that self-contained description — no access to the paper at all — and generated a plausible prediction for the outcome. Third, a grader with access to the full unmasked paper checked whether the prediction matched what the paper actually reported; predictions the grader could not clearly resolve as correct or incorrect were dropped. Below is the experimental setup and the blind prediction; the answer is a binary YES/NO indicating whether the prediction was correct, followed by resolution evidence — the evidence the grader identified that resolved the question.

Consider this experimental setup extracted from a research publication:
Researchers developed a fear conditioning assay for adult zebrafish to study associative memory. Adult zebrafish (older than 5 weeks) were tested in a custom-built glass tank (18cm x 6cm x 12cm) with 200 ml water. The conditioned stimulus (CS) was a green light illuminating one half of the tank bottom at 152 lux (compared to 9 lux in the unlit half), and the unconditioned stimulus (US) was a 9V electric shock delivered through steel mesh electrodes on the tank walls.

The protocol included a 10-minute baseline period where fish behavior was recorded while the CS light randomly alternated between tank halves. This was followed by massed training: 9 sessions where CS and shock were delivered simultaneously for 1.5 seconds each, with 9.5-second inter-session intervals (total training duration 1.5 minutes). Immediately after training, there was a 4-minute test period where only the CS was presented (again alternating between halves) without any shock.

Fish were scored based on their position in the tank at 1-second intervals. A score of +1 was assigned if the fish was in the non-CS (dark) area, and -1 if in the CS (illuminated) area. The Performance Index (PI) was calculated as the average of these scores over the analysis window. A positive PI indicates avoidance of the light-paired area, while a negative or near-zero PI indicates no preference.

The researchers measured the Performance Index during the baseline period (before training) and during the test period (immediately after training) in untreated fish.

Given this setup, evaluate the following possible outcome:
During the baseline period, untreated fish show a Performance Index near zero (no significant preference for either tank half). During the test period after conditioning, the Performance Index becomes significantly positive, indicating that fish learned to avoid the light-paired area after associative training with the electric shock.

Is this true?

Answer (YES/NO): YES